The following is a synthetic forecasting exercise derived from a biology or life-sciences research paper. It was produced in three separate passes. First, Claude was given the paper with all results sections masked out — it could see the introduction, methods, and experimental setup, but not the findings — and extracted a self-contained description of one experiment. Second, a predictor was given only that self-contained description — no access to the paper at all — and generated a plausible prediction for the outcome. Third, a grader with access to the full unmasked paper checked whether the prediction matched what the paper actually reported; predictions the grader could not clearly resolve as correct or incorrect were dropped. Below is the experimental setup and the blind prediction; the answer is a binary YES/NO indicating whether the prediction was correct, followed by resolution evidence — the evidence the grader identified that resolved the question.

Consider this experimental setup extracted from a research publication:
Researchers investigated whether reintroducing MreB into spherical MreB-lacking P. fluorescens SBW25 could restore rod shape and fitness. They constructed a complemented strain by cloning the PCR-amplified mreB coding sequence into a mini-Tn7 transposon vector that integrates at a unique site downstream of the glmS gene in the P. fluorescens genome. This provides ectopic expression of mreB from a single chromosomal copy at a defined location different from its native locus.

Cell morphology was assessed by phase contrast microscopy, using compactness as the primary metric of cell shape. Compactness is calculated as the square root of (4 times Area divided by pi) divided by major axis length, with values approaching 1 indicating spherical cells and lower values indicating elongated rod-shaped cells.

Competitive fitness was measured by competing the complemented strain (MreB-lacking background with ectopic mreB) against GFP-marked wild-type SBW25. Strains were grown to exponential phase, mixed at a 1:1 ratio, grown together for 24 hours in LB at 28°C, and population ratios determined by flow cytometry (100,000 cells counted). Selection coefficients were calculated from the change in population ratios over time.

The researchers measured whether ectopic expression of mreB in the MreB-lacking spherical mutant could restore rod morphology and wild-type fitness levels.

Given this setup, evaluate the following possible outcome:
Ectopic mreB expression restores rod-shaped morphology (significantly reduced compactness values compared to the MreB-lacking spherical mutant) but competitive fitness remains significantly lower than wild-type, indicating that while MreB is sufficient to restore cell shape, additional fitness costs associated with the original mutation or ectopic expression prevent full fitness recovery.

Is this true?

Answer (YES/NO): NO